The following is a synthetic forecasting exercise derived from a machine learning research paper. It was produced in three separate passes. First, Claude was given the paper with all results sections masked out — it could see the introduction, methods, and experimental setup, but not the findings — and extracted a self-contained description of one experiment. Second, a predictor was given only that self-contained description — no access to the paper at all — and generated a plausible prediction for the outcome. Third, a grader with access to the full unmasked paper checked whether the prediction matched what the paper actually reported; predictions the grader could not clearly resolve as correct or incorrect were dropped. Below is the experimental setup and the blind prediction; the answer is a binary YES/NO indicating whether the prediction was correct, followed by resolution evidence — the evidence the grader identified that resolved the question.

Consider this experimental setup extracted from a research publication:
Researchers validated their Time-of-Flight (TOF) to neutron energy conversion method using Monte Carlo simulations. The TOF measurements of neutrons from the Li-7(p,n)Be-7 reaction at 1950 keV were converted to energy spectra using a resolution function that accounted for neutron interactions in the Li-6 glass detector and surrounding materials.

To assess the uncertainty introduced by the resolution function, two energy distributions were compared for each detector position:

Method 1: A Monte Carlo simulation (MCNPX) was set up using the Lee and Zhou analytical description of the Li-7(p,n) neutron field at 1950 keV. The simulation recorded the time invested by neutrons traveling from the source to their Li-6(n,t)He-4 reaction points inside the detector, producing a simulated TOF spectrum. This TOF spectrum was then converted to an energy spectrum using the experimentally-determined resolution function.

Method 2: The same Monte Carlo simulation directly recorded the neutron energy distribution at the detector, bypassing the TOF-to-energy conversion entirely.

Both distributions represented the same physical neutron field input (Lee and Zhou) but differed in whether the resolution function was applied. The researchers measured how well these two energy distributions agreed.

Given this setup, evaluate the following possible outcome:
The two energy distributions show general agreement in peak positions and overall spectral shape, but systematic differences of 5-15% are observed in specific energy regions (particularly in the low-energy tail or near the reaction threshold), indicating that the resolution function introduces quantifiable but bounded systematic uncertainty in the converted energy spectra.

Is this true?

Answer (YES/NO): NO